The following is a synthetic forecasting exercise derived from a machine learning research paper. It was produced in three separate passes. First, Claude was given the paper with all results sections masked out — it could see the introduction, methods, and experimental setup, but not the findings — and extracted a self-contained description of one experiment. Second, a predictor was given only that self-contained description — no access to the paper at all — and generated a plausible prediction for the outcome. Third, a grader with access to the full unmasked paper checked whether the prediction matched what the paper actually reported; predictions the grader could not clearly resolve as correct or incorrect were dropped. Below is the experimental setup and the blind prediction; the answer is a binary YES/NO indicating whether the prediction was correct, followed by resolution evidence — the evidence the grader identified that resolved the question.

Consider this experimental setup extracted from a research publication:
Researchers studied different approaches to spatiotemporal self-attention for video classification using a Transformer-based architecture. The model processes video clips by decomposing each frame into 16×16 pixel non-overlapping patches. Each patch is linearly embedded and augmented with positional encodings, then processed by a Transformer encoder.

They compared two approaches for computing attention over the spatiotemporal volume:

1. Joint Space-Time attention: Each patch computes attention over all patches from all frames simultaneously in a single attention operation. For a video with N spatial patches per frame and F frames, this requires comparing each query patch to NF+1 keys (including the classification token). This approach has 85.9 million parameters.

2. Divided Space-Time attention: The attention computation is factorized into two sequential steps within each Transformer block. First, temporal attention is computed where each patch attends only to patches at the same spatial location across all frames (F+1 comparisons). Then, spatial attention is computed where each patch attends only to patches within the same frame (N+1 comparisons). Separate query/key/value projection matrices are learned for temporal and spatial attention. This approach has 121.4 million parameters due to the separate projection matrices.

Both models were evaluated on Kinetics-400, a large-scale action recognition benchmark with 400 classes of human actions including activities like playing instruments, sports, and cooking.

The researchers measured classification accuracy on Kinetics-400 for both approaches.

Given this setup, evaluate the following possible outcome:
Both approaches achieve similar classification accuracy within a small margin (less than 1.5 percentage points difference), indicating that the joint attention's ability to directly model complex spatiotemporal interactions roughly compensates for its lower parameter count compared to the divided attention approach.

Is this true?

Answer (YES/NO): YES